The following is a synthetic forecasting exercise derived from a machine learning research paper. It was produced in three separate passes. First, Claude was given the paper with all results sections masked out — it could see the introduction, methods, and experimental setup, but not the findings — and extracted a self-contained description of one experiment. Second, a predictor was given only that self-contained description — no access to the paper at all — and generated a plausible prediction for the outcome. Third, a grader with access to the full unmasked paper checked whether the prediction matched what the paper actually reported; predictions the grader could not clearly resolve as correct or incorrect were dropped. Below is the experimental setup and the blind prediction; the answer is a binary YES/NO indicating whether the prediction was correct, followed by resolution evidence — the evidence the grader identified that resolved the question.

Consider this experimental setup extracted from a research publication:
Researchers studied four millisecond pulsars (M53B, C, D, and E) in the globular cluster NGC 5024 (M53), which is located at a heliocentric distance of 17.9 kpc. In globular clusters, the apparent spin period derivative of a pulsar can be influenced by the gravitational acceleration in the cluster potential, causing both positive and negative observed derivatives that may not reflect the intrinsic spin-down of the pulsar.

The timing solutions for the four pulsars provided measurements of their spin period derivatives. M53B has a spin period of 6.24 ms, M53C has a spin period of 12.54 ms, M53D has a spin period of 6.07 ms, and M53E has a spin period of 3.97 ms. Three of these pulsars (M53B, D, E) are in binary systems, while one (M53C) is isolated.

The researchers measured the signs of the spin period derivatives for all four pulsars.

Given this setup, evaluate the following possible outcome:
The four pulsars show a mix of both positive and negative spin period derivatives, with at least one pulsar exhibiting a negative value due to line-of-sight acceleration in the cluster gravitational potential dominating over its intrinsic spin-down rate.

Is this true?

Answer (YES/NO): YES